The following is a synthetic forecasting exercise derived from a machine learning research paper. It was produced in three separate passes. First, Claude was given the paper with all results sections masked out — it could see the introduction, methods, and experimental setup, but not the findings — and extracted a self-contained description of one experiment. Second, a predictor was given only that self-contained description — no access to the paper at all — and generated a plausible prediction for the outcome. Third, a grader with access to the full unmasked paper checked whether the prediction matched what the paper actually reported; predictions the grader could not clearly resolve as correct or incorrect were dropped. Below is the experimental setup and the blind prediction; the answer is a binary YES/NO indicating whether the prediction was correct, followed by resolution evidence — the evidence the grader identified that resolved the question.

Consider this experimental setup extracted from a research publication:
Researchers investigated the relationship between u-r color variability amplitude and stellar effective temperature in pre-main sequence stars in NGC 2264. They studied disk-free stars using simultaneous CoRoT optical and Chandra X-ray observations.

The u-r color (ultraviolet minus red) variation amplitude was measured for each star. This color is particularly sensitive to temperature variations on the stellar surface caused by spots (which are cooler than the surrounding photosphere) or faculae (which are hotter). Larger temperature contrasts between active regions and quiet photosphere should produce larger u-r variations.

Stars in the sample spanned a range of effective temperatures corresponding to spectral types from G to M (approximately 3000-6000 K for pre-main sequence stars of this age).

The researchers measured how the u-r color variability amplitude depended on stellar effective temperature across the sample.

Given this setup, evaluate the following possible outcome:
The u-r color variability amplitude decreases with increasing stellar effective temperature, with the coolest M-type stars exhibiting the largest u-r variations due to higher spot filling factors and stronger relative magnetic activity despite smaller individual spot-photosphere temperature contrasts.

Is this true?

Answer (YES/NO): YES